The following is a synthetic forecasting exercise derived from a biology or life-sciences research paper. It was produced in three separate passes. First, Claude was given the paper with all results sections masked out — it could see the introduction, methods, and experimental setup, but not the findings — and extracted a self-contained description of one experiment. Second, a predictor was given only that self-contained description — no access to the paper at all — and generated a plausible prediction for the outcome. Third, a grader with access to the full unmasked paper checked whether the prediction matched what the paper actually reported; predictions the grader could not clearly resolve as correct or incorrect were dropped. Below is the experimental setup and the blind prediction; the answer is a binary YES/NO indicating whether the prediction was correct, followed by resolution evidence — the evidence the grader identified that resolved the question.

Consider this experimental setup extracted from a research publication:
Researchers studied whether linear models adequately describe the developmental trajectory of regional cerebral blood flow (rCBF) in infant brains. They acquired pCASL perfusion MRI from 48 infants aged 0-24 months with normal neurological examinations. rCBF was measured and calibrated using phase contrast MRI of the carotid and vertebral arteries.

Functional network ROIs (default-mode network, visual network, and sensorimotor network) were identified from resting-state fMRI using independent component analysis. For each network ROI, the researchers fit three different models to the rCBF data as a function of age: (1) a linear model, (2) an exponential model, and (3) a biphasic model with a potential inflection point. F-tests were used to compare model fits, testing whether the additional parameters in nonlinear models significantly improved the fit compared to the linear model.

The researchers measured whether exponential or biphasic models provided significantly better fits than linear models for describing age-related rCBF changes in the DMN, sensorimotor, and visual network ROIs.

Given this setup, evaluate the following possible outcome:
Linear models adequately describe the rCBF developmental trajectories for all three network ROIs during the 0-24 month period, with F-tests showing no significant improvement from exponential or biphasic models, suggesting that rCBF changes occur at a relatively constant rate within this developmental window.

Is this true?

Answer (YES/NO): YES